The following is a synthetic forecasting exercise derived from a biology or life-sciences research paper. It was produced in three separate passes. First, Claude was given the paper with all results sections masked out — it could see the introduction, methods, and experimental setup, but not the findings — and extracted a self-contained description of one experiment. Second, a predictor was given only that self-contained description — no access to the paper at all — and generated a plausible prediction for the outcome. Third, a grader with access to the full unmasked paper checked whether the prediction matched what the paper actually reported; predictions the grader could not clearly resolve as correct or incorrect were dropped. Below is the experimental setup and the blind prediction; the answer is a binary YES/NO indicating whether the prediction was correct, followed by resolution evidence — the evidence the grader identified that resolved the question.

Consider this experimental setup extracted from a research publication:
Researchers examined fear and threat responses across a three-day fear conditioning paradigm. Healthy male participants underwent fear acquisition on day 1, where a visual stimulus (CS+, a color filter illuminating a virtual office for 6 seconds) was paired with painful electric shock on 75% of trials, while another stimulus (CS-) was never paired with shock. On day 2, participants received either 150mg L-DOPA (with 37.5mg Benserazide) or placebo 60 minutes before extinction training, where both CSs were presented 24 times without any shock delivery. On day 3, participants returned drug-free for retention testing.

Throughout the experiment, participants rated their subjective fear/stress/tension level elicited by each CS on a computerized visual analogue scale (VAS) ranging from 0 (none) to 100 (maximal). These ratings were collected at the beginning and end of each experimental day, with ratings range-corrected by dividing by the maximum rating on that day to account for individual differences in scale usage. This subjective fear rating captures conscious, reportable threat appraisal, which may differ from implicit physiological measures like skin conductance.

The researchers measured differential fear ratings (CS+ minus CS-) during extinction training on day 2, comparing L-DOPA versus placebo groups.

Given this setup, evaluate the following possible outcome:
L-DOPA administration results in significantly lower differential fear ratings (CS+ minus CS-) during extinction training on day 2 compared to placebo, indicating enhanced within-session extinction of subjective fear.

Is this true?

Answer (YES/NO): NO